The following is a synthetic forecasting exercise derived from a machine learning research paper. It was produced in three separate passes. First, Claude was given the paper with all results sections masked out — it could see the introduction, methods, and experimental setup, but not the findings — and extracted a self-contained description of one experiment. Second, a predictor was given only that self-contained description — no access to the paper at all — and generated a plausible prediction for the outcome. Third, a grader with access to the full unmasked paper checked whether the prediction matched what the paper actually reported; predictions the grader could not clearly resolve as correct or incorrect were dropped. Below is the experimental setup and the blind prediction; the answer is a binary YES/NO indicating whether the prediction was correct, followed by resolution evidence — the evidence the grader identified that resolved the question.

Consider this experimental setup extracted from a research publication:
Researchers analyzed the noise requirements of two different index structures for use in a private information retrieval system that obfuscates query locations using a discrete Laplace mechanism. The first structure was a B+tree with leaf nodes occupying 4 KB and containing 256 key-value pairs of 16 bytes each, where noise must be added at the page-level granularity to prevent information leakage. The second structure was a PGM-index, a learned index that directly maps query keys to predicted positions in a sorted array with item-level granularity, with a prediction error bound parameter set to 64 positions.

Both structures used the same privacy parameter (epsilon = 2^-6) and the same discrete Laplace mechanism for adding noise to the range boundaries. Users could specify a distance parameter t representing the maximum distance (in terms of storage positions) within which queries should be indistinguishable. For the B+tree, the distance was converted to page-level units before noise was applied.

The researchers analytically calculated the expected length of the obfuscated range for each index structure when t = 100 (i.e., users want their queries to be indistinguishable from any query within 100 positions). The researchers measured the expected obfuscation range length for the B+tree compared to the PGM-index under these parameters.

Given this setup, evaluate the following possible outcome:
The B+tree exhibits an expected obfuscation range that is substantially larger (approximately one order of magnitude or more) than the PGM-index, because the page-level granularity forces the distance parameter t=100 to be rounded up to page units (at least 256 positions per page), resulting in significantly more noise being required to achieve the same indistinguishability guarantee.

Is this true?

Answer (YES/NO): NO